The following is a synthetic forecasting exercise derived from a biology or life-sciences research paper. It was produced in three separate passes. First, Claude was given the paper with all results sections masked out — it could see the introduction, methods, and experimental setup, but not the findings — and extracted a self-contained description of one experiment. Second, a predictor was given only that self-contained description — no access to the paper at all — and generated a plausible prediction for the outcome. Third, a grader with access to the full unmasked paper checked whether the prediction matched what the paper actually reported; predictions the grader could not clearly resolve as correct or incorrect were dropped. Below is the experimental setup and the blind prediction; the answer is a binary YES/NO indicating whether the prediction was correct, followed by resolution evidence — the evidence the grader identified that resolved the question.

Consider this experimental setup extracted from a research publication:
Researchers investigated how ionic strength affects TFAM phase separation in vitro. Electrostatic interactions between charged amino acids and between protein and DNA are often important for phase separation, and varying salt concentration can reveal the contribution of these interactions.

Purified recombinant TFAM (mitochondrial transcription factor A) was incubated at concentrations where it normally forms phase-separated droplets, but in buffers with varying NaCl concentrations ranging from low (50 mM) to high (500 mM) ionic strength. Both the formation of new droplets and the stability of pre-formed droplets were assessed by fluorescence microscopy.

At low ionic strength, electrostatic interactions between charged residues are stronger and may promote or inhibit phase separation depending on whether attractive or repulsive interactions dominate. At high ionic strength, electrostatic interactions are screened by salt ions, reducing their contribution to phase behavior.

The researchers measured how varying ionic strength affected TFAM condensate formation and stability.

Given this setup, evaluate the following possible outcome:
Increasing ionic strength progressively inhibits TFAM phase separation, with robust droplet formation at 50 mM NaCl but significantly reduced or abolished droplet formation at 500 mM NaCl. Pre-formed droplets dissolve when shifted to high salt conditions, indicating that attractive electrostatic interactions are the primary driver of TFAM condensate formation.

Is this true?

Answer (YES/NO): YES